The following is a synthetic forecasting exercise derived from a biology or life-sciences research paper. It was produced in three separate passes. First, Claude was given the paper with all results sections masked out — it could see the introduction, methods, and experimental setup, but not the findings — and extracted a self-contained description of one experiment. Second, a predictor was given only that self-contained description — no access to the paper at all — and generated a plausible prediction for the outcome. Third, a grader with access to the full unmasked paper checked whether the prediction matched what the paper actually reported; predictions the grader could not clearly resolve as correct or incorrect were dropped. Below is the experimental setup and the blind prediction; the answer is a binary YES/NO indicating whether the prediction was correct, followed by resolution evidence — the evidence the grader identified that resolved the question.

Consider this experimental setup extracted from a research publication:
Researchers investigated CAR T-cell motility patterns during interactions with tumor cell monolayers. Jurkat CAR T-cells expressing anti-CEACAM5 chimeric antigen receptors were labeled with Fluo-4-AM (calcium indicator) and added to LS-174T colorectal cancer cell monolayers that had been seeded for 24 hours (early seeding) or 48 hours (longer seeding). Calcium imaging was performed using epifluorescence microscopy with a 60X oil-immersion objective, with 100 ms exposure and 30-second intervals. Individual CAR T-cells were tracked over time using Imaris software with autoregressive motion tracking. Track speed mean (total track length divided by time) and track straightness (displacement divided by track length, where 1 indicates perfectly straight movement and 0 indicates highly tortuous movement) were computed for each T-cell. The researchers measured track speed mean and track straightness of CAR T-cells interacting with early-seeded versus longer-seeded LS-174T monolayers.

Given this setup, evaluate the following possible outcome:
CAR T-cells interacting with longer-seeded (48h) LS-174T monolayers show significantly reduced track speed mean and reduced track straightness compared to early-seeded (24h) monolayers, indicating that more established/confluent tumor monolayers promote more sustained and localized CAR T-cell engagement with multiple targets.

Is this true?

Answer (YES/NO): NO